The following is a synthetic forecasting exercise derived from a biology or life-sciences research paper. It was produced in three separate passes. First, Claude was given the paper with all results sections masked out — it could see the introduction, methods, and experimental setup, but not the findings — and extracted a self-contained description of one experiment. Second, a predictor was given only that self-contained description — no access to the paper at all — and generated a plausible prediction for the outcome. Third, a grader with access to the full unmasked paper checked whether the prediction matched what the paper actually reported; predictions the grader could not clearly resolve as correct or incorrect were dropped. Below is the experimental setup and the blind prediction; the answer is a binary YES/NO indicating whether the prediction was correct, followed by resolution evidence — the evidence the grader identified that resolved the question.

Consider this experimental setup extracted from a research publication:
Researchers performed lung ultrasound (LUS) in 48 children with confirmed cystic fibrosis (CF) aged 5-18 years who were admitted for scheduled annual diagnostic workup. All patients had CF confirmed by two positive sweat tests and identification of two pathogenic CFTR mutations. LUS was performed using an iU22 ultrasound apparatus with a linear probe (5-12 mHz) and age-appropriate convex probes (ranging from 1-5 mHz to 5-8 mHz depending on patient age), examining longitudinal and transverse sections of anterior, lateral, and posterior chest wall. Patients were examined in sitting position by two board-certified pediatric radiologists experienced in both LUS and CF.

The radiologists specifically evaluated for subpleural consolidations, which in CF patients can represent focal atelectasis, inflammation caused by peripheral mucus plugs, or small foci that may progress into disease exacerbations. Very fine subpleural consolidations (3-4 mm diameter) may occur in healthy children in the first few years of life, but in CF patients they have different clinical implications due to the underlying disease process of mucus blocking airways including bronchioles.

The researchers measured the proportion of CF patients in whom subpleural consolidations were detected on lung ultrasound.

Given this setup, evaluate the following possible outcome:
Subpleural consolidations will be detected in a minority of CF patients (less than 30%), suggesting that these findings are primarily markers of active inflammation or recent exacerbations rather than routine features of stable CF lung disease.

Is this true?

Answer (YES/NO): NO